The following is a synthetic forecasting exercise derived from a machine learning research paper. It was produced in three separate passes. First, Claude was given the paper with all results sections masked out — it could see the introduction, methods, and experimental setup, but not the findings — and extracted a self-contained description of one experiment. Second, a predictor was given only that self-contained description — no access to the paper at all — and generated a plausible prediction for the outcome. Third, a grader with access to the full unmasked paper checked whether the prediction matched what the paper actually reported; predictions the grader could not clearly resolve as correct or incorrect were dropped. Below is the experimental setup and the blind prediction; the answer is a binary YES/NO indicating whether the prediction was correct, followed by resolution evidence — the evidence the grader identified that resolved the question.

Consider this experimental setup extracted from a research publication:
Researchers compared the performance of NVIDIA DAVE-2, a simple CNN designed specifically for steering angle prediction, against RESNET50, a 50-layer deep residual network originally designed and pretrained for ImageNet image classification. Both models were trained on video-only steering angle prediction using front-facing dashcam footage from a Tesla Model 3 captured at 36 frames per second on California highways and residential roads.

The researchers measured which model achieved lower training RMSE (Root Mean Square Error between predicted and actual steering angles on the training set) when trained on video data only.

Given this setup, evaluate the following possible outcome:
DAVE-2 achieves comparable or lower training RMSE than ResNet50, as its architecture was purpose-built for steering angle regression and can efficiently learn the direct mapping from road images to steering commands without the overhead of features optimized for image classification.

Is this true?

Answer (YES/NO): YES